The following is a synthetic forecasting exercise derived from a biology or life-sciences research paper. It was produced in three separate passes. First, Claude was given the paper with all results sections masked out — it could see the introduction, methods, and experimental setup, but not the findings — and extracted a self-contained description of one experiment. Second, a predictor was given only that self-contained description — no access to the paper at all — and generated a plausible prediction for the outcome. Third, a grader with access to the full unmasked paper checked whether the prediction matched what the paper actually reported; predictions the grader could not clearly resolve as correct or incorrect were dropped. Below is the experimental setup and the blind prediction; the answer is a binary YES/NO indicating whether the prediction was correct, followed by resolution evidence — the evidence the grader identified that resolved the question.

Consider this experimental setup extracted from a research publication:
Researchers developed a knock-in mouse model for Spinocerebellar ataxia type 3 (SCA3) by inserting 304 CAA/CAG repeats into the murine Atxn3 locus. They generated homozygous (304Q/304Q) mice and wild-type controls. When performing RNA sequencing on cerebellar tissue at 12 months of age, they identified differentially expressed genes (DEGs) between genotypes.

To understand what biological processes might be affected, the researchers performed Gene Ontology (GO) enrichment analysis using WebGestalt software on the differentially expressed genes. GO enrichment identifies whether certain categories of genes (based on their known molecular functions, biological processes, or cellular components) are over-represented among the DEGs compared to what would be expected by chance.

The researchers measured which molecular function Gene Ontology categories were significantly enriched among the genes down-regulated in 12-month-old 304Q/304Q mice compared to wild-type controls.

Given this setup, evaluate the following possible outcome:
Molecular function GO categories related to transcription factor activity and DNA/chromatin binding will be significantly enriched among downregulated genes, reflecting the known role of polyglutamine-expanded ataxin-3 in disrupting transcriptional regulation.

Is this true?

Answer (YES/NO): NO